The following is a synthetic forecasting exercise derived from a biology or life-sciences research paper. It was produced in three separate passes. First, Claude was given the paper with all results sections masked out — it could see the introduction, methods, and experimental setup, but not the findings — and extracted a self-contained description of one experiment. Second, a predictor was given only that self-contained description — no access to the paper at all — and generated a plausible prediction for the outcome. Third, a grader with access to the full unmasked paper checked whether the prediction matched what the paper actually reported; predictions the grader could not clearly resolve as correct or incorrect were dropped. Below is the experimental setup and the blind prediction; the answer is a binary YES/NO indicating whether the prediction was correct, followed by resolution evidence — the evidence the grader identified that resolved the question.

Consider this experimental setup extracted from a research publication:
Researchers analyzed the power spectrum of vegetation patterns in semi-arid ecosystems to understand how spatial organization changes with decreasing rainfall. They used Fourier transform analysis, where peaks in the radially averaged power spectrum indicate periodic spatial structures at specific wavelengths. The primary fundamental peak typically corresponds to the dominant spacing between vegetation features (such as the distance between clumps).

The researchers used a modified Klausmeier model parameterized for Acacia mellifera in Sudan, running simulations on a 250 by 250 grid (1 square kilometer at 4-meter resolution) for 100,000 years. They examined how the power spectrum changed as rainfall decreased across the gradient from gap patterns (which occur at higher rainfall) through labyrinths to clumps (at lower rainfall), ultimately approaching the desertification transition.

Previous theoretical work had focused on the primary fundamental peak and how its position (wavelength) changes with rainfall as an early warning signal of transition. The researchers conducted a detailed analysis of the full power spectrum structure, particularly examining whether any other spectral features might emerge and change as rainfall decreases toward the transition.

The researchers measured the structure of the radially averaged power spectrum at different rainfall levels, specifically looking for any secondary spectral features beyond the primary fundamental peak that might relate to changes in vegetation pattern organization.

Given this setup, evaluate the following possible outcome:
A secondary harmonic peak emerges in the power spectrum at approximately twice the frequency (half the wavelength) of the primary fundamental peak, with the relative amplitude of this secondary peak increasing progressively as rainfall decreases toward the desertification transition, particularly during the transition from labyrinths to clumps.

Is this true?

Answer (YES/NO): NO